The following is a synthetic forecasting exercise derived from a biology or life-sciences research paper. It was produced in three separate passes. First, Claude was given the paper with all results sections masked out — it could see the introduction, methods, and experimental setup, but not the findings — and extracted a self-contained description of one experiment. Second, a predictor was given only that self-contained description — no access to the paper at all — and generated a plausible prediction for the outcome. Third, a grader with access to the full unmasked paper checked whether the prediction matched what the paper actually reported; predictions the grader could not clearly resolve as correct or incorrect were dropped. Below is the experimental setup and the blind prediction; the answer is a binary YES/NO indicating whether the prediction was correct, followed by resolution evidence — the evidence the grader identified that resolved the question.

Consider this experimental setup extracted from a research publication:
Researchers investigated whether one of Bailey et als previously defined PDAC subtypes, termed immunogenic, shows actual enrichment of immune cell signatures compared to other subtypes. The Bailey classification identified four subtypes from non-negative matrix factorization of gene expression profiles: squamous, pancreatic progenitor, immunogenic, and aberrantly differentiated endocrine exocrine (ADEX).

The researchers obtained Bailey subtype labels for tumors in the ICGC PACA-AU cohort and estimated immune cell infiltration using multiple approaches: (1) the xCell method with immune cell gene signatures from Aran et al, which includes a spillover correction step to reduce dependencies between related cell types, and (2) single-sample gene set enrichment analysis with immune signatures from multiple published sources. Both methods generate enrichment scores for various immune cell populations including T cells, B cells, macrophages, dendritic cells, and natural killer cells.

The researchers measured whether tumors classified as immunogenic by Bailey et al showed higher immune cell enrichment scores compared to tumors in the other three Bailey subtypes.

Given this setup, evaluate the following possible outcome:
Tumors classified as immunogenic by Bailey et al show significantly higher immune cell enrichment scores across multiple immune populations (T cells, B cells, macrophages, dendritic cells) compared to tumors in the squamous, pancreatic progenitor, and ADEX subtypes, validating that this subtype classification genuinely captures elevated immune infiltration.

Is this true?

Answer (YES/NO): NO